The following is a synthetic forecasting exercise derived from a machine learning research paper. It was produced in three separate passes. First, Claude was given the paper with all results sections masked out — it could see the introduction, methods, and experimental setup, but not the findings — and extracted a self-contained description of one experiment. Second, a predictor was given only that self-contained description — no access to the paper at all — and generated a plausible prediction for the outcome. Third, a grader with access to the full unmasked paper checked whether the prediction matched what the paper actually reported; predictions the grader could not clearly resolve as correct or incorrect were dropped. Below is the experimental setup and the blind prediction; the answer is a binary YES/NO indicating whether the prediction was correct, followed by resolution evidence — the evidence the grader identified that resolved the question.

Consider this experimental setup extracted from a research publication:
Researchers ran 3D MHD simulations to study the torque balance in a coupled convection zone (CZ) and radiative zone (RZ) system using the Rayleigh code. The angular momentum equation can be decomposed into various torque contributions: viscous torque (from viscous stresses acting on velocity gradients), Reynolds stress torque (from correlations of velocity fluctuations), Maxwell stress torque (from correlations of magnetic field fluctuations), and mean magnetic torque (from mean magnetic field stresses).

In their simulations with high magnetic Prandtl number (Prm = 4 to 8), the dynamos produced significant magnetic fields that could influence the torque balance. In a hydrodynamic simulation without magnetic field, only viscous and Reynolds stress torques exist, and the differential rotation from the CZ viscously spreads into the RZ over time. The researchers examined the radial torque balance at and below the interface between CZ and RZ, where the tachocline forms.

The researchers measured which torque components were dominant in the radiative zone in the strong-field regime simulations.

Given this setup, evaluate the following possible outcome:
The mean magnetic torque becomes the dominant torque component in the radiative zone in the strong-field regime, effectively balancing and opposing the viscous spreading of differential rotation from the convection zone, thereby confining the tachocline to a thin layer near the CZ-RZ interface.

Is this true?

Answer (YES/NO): NO